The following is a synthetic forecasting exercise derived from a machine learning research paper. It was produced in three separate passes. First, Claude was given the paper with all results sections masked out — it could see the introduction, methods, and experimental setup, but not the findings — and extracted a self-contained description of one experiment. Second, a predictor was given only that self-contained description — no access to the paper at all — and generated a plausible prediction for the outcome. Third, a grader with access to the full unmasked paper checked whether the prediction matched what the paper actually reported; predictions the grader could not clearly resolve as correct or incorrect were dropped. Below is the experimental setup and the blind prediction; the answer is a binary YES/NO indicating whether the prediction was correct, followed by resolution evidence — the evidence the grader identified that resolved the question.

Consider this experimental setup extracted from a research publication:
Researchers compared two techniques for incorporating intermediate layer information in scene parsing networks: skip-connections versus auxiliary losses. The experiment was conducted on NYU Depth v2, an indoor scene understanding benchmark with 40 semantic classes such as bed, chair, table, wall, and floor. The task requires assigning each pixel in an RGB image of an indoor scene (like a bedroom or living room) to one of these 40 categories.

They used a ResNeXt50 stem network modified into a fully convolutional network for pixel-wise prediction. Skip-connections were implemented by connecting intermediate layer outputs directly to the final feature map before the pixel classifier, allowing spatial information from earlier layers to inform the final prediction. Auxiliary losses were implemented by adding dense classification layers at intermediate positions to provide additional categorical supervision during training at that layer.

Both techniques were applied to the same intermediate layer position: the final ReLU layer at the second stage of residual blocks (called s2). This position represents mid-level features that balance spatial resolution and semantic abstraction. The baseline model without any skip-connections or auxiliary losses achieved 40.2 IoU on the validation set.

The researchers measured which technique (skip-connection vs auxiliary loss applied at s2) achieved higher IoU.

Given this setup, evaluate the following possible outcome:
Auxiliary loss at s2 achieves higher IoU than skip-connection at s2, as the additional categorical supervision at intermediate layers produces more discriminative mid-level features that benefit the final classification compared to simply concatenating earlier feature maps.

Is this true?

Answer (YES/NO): YES